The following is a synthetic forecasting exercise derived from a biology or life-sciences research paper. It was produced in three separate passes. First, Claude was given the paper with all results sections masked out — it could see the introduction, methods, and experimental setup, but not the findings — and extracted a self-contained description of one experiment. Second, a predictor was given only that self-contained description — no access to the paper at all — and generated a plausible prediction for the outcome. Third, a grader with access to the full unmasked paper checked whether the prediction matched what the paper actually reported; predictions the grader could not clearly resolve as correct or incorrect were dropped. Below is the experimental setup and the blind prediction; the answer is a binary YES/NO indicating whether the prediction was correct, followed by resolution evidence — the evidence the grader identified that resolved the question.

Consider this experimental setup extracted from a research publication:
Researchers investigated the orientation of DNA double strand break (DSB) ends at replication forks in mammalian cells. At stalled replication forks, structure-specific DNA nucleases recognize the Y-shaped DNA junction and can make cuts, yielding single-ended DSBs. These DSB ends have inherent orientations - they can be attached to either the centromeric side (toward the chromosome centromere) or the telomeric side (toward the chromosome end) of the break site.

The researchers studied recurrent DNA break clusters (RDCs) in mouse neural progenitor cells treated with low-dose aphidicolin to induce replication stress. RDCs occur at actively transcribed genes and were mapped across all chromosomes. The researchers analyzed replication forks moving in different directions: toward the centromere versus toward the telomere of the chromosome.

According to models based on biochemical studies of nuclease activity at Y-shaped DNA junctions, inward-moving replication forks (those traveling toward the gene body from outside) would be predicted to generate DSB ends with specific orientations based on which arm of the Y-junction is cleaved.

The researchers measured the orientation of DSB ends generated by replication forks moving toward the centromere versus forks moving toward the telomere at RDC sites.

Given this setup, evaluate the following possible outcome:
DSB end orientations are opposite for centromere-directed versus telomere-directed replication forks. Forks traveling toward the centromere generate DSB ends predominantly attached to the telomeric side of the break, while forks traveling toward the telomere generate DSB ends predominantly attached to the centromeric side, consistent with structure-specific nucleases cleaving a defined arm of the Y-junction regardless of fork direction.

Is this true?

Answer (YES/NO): YES